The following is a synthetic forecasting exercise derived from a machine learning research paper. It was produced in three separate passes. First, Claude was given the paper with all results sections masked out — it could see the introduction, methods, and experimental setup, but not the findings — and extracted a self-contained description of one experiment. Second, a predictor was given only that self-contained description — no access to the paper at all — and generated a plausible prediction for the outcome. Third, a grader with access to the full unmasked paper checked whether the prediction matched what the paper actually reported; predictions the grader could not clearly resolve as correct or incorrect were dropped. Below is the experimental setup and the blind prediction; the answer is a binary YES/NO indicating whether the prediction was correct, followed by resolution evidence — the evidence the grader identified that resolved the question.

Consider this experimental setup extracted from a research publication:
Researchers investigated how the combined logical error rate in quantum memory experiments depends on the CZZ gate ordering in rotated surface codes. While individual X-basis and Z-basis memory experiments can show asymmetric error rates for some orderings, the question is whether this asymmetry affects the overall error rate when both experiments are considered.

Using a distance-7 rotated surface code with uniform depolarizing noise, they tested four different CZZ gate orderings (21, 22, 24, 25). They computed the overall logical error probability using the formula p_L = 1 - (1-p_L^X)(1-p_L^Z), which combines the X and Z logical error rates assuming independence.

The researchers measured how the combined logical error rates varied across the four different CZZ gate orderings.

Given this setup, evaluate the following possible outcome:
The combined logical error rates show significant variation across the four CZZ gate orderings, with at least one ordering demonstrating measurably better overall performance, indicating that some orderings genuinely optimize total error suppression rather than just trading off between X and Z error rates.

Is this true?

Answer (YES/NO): NO